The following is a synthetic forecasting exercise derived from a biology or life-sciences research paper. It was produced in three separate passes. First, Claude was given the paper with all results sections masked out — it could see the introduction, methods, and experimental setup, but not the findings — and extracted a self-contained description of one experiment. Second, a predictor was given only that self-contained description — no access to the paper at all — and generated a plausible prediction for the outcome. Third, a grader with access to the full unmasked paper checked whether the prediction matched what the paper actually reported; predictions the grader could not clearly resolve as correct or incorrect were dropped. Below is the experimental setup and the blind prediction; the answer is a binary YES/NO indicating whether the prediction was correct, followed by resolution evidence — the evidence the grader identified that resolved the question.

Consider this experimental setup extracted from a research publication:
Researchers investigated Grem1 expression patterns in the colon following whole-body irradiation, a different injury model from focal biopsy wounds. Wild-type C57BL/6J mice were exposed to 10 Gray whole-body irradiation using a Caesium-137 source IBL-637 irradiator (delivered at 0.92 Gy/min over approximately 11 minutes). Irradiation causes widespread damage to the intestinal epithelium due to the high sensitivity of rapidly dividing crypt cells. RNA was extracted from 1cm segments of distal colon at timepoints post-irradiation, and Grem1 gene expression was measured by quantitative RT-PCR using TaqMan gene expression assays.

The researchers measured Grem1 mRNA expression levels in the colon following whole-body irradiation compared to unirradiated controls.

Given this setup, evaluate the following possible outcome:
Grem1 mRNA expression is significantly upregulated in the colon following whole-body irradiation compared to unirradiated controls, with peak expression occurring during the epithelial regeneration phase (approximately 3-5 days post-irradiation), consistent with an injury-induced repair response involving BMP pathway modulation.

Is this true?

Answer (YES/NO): NO